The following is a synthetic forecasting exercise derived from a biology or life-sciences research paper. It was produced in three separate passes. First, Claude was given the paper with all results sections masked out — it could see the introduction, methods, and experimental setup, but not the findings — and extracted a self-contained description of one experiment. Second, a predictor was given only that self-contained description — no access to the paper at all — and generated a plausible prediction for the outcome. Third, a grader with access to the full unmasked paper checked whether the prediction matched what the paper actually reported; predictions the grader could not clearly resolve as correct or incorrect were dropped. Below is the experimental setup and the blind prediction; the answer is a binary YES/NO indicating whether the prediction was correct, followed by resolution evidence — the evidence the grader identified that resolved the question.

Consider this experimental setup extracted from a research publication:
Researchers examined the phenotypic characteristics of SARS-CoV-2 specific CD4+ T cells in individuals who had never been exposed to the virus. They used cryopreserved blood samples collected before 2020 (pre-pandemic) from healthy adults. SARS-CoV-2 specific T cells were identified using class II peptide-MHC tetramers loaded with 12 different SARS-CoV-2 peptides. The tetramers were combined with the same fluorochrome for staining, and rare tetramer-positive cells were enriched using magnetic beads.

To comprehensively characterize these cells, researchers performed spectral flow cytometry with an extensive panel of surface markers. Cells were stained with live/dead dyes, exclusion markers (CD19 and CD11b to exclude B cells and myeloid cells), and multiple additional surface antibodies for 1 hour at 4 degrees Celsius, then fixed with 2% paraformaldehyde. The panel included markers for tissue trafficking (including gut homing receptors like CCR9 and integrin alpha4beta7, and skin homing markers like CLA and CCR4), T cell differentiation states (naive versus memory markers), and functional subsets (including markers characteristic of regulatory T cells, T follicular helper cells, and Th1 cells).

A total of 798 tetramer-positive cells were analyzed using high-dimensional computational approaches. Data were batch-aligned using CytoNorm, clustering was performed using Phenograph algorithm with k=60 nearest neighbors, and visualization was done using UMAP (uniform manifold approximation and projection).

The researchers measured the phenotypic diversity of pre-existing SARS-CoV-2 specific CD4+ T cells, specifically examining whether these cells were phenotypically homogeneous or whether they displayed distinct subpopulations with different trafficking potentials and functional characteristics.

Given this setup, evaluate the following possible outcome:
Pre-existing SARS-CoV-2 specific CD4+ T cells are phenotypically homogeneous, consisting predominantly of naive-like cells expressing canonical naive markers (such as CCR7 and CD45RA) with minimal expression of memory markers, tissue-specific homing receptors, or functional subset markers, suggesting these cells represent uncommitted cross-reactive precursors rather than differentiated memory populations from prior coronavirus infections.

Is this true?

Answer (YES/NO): NO